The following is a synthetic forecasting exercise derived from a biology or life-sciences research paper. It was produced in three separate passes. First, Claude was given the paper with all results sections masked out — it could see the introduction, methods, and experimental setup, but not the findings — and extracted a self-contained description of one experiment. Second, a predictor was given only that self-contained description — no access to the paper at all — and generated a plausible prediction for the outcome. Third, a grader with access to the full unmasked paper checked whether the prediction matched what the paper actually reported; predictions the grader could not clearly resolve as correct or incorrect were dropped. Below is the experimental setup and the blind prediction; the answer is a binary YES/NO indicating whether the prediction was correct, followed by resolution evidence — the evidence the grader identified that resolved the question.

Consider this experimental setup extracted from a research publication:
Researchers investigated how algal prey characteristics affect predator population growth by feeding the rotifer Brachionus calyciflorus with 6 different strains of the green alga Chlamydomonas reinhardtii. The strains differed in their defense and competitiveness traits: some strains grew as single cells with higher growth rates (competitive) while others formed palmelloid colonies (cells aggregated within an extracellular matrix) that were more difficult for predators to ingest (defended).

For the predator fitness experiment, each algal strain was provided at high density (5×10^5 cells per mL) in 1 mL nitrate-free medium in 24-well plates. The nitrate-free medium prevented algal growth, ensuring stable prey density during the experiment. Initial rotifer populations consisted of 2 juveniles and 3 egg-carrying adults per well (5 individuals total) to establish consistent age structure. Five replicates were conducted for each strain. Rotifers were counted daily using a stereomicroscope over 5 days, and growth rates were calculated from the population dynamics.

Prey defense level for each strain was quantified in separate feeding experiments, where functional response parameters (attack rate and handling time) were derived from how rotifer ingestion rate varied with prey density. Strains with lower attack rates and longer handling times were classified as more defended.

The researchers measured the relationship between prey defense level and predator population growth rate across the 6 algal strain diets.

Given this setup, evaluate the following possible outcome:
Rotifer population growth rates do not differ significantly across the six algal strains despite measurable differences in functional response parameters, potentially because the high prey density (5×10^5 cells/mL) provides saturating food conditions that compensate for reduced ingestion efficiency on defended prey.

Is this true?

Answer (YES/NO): NO